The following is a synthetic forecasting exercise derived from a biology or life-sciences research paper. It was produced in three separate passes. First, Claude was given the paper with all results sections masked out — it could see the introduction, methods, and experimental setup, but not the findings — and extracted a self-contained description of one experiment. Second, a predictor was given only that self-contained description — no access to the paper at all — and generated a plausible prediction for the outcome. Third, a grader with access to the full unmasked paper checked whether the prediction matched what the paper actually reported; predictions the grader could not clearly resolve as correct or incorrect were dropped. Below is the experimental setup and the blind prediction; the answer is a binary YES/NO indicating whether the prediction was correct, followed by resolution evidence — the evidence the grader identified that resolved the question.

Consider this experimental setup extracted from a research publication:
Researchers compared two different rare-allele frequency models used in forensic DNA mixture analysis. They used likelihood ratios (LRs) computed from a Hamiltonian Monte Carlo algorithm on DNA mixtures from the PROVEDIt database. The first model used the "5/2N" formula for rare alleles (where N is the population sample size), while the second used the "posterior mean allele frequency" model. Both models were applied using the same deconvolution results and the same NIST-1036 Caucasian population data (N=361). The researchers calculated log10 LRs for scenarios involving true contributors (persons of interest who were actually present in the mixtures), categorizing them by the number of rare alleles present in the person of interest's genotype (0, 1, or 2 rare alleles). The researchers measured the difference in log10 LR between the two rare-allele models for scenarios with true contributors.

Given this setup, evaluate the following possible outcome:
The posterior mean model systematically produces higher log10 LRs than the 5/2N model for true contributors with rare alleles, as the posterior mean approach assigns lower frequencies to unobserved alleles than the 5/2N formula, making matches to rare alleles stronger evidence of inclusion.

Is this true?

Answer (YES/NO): NO